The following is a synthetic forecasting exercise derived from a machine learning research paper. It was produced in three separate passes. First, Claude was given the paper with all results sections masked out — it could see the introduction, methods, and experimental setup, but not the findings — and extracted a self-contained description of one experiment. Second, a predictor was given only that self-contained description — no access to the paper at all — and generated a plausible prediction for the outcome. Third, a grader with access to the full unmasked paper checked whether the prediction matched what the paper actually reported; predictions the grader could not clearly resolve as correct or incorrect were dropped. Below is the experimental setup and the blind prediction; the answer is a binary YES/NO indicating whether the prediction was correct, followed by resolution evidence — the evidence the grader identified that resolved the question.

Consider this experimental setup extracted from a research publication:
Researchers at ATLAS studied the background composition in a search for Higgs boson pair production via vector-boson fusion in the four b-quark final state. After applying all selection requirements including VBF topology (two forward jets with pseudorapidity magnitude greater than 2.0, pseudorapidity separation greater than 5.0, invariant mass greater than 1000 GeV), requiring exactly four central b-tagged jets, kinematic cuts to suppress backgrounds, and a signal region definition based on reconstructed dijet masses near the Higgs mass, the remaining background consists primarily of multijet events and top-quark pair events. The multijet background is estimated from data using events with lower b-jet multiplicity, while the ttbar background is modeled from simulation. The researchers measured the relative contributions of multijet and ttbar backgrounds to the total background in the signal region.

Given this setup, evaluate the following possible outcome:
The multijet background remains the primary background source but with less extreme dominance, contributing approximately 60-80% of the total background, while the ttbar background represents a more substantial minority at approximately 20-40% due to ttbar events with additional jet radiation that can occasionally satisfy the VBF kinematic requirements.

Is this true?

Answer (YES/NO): NO